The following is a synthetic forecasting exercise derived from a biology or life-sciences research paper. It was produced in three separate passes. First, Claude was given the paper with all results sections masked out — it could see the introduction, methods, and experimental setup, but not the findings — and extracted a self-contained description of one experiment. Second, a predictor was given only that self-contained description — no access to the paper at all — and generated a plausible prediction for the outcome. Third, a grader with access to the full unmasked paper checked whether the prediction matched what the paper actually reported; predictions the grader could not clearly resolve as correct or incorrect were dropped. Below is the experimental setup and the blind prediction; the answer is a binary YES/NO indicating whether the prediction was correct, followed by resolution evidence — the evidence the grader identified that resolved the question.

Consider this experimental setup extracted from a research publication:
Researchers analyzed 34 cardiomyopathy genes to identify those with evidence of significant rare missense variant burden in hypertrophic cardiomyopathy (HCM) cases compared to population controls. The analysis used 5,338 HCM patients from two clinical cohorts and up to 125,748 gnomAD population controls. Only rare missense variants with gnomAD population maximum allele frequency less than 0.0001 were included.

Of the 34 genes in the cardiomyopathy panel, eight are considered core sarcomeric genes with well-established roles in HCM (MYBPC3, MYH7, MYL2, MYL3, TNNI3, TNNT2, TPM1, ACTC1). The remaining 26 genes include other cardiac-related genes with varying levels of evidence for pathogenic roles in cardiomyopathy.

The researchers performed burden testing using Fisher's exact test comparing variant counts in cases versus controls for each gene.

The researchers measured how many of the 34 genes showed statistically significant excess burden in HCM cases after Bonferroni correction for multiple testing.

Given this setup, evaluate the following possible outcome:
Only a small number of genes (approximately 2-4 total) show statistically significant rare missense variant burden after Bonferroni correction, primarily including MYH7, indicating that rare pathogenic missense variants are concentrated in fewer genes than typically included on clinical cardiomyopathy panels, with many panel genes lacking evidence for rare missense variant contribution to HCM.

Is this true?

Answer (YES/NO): NO